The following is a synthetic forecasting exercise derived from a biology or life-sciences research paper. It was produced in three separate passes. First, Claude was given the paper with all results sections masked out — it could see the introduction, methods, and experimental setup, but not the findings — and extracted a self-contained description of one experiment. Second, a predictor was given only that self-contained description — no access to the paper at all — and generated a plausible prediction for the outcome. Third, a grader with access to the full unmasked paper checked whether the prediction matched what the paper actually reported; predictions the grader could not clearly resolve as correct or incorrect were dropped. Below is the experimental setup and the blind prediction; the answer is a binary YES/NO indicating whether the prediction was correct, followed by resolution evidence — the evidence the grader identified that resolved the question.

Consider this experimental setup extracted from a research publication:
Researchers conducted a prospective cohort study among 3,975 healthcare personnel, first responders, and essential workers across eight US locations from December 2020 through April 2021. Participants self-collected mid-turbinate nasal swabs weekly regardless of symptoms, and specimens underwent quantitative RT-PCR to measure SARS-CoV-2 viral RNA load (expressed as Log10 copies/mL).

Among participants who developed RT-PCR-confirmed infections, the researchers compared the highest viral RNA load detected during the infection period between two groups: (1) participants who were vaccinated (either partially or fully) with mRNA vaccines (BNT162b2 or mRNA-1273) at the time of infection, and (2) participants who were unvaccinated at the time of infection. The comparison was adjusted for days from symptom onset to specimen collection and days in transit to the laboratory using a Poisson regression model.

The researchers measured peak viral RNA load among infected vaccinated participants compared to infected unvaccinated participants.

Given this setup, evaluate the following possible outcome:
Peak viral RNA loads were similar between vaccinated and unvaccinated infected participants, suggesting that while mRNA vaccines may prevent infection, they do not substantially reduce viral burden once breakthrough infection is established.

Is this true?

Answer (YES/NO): NO